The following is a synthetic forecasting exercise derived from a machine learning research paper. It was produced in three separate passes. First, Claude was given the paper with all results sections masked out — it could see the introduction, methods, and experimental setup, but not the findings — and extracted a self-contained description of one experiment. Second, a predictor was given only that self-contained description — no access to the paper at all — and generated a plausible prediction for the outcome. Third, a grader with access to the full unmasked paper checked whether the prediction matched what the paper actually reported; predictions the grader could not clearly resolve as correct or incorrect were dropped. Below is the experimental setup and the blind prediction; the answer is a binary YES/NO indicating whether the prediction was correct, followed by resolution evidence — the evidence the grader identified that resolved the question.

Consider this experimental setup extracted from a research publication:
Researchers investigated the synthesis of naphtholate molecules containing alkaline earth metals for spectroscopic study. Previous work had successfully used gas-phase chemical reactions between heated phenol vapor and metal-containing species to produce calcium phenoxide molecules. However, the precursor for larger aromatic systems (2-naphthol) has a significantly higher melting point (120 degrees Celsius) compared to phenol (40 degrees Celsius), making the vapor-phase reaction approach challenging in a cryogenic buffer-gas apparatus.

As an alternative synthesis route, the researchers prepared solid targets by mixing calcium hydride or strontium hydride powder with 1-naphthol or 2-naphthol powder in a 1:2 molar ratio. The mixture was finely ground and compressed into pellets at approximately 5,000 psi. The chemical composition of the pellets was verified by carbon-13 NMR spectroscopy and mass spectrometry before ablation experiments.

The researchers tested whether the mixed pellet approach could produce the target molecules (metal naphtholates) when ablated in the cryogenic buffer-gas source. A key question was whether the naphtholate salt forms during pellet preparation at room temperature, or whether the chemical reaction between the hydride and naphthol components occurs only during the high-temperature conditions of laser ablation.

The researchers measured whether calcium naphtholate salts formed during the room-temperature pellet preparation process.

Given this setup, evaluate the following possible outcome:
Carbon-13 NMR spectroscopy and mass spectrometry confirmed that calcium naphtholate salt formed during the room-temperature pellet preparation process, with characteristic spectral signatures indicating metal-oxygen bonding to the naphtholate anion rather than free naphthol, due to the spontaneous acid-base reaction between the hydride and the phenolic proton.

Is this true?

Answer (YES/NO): NO